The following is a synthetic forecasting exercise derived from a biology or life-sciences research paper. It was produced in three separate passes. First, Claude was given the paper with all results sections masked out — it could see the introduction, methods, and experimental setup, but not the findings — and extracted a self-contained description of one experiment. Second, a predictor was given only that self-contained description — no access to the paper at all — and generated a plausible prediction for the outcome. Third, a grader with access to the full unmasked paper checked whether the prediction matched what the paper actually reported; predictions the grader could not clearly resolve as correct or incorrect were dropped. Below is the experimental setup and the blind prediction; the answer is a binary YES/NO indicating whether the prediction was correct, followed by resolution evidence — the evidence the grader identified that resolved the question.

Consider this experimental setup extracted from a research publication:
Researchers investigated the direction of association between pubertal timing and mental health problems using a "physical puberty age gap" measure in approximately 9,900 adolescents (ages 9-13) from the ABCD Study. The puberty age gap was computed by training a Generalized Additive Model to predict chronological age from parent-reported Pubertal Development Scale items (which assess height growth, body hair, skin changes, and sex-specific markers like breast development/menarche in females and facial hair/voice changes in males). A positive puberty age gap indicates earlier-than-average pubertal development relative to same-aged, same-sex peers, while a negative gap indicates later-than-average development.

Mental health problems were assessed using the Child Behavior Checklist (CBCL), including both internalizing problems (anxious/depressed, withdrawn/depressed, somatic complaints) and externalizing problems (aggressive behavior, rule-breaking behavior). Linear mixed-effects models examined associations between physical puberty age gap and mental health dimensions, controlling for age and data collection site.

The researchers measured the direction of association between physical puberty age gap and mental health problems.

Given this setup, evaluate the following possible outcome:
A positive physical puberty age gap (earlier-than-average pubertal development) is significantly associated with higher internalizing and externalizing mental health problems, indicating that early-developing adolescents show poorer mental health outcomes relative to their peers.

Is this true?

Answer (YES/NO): YES